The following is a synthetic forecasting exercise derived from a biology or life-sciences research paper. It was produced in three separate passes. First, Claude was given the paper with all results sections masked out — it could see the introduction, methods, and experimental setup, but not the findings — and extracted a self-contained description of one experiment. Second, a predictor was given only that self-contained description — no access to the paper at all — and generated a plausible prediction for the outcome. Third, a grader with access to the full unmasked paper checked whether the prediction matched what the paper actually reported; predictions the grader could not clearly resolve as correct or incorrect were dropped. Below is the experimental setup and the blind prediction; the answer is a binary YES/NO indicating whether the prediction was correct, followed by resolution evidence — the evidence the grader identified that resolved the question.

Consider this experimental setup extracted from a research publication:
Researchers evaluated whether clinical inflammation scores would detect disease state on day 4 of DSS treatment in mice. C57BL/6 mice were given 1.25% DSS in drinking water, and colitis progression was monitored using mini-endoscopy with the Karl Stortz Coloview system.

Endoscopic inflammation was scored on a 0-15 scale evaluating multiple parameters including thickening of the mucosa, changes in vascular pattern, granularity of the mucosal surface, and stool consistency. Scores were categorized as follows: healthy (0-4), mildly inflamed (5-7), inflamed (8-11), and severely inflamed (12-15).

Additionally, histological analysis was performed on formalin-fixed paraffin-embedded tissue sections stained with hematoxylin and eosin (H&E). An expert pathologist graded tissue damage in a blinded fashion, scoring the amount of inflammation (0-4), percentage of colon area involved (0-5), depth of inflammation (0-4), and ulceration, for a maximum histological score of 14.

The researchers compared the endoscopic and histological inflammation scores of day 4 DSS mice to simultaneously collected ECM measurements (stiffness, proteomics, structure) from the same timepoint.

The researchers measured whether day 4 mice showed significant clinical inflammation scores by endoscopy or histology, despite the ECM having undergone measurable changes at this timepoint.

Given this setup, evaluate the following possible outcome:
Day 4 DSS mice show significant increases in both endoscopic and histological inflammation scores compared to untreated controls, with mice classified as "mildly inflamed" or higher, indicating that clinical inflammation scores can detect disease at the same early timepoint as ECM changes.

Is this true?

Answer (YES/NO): NO